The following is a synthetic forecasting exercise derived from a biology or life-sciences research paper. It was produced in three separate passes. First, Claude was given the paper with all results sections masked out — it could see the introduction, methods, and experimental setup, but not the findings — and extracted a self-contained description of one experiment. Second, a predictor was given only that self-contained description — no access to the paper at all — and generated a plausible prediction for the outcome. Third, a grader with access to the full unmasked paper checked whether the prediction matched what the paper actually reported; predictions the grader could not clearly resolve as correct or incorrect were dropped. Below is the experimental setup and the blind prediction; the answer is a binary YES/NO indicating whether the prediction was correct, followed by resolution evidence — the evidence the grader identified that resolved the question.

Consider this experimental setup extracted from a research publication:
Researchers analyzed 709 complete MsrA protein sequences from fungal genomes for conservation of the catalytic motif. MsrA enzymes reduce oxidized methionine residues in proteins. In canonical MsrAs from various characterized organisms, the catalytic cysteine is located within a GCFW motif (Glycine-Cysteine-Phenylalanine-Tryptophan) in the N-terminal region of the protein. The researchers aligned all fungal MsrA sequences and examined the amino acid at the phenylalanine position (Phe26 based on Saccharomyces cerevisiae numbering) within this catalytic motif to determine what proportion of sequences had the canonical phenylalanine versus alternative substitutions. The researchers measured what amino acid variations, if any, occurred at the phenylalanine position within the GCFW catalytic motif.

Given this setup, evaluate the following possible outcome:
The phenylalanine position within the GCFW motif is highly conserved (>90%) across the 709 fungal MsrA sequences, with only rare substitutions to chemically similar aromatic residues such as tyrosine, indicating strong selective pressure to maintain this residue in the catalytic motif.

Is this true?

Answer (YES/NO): YES